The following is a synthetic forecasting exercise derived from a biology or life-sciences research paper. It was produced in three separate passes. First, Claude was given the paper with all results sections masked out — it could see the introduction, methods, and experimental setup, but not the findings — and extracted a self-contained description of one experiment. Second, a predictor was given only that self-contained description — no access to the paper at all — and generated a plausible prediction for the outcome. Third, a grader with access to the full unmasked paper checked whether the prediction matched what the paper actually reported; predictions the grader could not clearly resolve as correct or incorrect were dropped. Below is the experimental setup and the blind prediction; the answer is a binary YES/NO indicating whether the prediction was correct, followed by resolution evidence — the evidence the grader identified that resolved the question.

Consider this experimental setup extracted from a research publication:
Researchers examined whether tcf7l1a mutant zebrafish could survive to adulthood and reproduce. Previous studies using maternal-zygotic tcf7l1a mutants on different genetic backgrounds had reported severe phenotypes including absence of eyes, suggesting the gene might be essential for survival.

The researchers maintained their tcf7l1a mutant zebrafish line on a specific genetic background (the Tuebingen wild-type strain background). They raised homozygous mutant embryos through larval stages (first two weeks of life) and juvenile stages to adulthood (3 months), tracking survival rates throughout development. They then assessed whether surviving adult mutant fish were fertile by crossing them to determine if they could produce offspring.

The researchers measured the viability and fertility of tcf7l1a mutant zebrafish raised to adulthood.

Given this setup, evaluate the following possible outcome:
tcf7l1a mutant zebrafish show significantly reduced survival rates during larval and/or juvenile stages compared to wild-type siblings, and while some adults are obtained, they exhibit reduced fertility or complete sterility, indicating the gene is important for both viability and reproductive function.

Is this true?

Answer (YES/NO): NO